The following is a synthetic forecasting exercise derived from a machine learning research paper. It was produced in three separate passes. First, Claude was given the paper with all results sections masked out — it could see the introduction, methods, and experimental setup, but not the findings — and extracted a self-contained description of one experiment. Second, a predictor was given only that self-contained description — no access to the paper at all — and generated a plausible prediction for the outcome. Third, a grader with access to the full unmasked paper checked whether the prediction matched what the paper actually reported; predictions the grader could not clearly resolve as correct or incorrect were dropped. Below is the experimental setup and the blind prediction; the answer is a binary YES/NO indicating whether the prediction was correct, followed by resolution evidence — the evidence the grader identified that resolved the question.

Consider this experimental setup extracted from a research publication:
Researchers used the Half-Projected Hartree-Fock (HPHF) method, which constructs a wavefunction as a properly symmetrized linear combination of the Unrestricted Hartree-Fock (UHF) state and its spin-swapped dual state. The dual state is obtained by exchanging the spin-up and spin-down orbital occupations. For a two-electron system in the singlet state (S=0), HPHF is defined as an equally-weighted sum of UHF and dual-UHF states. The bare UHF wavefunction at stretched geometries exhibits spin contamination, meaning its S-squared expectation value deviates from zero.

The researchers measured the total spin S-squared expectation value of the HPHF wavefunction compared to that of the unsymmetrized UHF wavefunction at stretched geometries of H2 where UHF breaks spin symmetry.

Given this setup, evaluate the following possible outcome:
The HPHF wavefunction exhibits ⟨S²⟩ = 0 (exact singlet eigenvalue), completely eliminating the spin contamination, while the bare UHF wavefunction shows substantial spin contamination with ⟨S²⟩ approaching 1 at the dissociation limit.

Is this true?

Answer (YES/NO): YES